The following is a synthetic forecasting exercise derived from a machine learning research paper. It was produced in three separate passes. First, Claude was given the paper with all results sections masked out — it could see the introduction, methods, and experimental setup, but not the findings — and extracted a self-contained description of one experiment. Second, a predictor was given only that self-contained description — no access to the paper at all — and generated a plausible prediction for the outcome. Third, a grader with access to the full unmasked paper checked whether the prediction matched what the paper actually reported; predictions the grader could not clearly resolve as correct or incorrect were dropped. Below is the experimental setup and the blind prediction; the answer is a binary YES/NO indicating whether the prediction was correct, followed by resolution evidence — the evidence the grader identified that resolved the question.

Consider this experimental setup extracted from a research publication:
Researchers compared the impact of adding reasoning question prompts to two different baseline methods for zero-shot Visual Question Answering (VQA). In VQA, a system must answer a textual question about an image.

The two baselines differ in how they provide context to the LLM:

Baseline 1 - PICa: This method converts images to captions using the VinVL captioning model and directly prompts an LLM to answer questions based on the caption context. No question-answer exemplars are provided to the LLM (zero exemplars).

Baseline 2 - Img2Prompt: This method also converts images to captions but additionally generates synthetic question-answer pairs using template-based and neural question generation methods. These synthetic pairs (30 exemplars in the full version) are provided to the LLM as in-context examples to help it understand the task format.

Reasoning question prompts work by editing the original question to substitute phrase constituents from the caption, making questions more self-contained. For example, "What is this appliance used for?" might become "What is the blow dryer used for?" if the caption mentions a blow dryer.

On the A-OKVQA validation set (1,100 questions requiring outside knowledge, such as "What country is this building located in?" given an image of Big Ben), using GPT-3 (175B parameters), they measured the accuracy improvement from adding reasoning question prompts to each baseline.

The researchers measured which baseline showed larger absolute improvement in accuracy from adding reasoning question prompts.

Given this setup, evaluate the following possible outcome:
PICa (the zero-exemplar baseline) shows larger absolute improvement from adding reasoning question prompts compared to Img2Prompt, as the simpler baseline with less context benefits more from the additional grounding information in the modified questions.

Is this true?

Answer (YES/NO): YES